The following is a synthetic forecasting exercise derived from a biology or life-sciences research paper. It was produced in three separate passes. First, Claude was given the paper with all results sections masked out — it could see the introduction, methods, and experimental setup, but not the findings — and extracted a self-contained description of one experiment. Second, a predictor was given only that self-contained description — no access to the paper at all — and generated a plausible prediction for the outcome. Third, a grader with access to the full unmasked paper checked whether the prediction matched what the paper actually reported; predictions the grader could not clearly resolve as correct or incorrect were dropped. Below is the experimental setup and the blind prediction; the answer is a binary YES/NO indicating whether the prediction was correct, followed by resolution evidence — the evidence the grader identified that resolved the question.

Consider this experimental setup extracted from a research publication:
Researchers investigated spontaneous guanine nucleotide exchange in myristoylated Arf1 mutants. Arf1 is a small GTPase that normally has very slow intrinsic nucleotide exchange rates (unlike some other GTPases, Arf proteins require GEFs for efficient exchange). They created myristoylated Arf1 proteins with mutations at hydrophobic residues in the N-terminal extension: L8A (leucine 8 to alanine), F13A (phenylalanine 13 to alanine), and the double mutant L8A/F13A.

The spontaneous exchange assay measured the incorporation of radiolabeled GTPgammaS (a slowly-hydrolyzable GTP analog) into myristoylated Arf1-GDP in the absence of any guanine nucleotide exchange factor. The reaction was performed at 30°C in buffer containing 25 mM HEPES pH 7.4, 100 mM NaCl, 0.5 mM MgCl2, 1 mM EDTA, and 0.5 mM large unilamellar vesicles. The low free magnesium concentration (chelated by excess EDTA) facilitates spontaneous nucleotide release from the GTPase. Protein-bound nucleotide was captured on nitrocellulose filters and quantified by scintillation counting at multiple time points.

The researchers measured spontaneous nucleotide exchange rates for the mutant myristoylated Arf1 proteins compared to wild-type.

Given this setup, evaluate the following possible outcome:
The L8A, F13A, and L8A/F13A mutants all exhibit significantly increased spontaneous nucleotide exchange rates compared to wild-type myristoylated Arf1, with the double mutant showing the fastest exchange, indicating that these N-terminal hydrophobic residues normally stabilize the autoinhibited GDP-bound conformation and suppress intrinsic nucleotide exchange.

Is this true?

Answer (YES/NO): NO